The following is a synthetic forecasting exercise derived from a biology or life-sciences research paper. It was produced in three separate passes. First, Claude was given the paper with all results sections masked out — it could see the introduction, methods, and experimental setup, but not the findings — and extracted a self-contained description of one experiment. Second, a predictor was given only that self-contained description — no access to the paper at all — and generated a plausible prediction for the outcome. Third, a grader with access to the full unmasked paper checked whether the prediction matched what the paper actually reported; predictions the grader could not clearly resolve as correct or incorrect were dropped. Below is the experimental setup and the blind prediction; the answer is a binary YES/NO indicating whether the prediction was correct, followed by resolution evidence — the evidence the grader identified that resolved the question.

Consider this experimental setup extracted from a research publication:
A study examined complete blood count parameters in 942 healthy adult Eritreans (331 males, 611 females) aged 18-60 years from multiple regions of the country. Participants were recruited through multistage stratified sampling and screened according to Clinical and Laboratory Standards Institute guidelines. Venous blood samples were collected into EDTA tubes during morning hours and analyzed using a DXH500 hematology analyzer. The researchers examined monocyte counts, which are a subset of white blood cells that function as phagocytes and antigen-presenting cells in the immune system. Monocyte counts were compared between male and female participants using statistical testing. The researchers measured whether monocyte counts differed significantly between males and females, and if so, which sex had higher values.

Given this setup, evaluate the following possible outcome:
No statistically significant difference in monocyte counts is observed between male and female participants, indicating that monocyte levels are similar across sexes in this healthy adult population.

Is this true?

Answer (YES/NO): NO